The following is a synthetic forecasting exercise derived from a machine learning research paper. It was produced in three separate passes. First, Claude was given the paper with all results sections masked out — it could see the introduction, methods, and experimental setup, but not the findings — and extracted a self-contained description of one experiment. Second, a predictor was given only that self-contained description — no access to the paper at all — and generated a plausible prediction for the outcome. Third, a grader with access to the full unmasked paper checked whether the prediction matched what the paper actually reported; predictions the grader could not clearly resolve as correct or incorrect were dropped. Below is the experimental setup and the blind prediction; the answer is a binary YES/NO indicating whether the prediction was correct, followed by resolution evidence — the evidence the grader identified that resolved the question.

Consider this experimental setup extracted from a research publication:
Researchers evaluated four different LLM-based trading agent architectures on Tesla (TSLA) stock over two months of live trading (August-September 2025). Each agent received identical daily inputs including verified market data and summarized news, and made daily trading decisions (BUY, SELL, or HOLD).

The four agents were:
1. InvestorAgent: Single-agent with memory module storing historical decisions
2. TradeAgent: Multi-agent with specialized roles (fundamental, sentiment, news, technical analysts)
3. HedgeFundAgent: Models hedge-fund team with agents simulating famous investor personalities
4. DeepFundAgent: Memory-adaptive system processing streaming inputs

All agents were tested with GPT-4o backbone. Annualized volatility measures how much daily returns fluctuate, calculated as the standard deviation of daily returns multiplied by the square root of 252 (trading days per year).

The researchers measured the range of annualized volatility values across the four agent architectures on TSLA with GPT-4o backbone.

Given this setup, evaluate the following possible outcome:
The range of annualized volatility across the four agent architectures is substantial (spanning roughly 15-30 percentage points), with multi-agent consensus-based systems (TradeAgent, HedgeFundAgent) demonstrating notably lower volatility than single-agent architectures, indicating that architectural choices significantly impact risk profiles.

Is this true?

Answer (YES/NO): NO